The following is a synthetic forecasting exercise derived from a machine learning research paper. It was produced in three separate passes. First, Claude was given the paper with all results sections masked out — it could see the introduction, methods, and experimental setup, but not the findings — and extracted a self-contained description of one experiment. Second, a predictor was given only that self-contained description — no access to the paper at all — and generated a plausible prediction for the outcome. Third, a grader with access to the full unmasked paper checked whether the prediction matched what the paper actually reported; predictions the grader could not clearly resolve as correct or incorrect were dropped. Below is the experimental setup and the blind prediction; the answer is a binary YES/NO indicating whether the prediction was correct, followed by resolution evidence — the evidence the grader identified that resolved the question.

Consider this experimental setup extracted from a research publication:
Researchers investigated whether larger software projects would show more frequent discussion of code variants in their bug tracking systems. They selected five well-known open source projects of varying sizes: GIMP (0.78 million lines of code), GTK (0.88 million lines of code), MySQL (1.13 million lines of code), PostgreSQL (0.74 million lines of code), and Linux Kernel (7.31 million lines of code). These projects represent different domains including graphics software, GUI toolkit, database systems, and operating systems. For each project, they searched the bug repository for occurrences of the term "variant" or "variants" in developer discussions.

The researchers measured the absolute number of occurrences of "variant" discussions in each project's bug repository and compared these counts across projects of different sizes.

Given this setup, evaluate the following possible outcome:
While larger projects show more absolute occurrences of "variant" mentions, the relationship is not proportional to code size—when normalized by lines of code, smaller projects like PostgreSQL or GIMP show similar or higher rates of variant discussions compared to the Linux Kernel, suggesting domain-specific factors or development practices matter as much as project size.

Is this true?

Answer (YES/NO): NO